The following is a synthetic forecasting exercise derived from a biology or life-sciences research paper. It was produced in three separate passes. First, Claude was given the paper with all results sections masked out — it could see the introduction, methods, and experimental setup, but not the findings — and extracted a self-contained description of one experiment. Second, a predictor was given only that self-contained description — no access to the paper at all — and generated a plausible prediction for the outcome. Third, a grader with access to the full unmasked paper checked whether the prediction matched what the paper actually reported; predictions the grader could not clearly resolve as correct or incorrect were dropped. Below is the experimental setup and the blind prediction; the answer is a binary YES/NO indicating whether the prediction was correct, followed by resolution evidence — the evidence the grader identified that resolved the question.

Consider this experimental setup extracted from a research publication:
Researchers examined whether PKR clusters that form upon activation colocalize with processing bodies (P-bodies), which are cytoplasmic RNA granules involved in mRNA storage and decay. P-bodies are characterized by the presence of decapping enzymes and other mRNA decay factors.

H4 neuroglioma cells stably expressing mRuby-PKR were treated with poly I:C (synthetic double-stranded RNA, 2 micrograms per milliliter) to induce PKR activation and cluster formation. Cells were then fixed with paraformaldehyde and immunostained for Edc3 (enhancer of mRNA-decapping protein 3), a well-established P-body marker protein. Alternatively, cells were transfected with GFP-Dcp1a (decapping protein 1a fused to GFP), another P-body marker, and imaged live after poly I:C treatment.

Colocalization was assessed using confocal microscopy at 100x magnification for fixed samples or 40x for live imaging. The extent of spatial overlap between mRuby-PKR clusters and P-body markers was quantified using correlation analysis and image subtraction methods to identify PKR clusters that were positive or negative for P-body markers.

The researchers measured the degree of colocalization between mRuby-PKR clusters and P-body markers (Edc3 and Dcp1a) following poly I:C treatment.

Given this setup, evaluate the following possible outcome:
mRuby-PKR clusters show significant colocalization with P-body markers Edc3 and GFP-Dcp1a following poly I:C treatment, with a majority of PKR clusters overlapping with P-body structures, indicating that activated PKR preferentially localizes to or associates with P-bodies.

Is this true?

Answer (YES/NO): NO